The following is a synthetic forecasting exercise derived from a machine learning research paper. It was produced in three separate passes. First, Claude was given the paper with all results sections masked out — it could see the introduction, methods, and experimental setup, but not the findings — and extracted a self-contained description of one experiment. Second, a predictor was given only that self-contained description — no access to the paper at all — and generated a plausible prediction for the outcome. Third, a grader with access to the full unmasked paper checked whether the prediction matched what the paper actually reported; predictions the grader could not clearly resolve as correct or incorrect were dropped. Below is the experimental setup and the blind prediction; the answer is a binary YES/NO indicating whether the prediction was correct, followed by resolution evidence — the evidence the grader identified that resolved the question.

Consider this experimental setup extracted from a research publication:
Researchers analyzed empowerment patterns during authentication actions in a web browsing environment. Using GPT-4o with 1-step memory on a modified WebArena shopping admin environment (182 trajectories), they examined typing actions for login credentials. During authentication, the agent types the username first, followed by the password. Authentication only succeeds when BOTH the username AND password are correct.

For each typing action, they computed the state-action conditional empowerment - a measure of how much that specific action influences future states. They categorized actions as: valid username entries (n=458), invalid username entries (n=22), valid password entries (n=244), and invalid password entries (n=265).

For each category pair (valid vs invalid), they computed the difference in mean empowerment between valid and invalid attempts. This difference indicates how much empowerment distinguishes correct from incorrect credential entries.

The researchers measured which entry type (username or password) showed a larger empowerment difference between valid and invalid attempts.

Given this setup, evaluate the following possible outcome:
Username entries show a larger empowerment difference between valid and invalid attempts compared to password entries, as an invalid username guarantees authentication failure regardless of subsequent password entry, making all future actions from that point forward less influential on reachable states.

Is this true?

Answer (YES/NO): NO